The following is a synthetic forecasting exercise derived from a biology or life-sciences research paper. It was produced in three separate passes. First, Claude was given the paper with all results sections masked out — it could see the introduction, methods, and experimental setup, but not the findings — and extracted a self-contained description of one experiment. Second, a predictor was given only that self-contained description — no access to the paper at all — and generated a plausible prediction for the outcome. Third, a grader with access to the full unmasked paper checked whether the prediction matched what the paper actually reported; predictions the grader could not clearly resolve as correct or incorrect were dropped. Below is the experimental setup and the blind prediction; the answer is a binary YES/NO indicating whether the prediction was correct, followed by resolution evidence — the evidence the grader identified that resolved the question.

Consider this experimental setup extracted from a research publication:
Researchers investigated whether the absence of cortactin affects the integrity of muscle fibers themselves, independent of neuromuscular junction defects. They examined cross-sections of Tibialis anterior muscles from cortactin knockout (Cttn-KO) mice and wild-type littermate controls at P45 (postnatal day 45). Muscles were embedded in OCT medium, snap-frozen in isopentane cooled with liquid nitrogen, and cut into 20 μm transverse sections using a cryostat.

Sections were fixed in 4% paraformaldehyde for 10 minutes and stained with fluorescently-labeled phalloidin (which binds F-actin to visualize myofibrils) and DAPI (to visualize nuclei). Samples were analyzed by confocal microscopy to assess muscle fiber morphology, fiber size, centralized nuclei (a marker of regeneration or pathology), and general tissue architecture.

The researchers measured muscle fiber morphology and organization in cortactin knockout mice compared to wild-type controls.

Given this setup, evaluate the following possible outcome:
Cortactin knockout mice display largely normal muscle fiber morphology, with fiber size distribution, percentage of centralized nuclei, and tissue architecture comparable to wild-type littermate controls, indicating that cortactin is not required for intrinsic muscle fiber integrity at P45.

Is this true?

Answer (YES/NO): YES